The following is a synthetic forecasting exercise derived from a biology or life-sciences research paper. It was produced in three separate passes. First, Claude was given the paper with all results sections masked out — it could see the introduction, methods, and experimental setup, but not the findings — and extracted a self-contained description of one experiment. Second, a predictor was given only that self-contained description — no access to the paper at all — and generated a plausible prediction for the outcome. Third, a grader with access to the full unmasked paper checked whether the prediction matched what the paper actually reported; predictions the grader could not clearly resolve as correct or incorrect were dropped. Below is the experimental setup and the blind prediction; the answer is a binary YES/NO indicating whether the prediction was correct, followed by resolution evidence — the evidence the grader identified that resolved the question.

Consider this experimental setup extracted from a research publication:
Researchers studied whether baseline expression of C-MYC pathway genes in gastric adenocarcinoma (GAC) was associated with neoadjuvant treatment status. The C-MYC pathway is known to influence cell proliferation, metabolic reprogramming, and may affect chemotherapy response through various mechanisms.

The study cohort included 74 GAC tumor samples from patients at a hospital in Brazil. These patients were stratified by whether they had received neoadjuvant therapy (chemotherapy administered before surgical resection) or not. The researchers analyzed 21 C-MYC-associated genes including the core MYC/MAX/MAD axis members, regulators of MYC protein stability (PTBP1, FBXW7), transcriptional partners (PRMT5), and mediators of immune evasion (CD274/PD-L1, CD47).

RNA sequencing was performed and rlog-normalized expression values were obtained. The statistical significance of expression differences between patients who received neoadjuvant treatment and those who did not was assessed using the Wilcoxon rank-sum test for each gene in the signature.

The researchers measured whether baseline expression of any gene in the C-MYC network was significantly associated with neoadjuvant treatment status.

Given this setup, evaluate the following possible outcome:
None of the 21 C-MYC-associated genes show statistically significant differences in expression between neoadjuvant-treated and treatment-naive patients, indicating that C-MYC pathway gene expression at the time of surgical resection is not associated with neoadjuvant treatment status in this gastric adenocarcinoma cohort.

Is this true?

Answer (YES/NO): YES